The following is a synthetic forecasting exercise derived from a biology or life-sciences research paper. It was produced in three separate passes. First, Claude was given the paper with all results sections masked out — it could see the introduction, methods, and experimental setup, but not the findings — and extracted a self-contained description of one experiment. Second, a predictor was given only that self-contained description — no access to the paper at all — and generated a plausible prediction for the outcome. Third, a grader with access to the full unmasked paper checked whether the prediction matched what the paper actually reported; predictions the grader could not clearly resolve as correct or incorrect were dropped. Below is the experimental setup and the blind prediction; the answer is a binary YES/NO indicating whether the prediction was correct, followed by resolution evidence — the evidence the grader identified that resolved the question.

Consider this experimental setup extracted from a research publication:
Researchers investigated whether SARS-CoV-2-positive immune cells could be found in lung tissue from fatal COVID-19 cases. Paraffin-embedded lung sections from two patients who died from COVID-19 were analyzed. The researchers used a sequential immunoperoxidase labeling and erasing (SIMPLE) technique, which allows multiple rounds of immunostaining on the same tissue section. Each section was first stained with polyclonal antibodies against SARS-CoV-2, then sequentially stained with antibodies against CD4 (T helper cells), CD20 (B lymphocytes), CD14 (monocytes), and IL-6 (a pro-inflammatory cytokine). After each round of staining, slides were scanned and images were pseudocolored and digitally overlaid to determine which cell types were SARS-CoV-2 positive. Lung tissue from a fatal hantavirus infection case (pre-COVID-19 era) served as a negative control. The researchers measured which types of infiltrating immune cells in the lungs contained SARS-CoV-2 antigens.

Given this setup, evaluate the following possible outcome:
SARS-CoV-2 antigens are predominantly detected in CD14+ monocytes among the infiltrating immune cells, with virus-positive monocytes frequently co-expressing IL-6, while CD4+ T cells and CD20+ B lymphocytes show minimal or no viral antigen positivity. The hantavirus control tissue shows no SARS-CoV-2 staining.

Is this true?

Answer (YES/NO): NO